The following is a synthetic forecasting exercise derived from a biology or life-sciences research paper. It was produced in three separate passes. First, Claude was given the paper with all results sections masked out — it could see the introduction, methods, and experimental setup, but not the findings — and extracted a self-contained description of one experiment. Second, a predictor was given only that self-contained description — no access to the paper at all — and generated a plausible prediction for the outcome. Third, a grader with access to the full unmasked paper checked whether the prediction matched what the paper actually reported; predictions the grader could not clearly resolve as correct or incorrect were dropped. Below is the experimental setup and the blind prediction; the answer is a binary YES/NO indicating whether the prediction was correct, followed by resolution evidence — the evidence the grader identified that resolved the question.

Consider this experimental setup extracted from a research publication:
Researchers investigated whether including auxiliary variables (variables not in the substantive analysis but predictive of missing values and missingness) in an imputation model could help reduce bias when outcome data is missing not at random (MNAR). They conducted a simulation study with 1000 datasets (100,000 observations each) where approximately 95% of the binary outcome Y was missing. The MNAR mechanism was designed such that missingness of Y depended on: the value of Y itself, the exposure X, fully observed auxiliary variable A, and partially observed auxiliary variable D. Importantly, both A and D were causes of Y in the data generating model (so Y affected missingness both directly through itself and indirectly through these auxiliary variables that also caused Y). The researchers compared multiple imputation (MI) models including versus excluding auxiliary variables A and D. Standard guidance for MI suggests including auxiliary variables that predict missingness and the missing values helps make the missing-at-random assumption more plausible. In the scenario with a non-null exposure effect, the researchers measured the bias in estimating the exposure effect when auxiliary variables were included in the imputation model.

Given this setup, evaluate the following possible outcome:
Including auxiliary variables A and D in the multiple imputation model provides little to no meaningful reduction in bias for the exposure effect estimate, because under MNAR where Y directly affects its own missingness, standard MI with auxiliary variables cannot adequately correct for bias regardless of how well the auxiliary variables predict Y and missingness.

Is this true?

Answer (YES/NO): NO